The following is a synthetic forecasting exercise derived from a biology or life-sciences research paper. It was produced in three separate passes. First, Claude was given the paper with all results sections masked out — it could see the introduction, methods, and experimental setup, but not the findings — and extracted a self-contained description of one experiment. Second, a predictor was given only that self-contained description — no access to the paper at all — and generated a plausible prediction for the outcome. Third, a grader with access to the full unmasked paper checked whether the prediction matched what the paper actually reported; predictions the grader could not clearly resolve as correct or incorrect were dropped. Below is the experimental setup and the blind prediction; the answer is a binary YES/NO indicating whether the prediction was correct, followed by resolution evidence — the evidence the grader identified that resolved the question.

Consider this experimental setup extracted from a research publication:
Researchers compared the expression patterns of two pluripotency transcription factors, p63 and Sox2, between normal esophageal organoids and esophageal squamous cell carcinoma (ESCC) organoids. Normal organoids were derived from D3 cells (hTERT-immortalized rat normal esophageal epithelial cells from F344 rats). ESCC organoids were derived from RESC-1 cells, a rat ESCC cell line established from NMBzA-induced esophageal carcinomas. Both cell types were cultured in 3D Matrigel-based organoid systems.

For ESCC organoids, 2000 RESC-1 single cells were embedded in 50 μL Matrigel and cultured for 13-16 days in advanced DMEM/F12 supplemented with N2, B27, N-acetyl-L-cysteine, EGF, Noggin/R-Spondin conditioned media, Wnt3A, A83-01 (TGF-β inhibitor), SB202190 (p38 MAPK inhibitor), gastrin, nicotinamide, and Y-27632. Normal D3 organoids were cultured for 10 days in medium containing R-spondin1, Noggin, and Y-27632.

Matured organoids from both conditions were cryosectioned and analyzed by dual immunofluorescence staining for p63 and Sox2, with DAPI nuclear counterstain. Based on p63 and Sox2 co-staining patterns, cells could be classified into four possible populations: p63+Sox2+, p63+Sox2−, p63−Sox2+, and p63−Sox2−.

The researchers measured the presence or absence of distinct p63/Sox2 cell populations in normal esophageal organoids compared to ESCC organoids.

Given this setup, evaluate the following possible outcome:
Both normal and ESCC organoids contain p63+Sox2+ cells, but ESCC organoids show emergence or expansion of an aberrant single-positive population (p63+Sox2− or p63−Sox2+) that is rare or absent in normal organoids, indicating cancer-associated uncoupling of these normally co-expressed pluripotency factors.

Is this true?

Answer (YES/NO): NO